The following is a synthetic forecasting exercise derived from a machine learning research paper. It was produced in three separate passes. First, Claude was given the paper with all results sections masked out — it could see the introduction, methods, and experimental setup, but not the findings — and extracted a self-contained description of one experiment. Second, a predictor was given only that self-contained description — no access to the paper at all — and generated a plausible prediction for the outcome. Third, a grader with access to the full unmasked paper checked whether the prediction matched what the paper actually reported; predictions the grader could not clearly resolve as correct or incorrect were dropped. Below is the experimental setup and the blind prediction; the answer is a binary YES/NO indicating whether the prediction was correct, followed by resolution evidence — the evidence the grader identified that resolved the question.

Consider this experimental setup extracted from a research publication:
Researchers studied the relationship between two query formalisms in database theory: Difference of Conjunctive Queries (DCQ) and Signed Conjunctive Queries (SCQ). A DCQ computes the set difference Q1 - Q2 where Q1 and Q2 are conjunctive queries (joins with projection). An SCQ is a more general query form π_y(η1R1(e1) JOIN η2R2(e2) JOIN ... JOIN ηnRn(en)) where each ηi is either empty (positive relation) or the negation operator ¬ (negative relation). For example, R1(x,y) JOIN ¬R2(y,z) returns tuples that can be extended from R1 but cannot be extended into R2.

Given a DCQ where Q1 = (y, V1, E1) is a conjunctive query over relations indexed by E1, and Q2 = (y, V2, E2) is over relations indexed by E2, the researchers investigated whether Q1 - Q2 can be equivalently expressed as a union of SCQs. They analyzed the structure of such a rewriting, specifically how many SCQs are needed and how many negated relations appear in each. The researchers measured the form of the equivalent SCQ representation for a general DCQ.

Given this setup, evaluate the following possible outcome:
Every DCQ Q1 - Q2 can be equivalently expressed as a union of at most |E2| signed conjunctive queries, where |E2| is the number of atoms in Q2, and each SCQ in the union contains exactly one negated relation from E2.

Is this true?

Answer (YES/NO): YES